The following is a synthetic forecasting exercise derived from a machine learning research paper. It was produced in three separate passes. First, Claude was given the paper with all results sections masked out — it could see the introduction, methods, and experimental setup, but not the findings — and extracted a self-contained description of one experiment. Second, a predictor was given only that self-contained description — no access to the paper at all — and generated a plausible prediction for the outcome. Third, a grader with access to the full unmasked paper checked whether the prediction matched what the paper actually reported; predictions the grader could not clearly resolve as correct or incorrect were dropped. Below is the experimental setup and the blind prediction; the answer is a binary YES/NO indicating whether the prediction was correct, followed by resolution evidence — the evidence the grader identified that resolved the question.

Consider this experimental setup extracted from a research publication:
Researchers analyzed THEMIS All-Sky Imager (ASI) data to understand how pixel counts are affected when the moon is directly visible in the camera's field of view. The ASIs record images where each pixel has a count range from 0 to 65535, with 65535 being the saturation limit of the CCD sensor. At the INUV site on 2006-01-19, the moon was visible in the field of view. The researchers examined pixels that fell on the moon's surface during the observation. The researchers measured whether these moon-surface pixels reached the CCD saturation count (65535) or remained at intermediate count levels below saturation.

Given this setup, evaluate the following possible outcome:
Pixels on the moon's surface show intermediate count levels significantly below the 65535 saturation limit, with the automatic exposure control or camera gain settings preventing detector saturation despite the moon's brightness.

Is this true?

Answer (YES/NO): NO